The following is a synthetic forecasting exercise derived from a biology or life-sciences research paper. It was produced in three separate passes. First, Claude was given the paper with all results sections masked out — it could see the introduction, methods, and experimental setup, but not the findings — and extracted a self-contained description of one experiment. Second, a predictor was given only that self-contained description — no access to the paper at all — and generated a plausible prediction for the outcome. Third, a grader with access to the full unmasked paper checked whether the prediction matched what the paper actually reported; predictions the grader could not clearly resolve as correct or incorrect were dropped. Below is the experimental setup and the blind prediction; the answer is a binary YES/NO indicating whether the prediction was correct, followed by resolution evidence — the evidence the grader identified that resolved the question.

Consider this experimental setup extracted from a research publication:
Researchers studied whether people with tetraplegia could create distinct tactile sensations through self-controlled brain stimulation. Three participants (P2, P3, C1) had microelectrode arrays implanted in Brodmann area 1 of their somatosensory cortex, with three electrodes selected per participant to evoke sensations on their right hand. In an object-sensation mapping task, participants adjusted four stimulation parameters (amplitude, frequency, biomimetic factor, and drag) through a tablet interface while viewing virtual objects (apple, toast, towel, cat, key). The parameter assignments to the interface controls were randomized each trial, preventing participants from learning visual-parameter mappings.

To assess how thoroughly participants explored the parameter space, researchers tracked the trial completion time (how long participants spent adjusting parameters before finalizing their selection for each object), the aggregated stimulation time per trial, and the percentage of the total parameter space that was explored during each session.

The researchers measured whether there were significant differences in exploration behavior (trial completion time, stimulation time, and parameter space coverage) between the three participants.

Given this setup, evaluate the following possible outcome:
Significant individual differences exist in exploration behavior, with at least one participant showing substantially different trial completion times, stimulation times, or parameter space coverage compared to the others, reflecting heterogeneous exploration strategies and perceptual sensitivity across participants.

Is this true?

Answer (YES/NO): YES